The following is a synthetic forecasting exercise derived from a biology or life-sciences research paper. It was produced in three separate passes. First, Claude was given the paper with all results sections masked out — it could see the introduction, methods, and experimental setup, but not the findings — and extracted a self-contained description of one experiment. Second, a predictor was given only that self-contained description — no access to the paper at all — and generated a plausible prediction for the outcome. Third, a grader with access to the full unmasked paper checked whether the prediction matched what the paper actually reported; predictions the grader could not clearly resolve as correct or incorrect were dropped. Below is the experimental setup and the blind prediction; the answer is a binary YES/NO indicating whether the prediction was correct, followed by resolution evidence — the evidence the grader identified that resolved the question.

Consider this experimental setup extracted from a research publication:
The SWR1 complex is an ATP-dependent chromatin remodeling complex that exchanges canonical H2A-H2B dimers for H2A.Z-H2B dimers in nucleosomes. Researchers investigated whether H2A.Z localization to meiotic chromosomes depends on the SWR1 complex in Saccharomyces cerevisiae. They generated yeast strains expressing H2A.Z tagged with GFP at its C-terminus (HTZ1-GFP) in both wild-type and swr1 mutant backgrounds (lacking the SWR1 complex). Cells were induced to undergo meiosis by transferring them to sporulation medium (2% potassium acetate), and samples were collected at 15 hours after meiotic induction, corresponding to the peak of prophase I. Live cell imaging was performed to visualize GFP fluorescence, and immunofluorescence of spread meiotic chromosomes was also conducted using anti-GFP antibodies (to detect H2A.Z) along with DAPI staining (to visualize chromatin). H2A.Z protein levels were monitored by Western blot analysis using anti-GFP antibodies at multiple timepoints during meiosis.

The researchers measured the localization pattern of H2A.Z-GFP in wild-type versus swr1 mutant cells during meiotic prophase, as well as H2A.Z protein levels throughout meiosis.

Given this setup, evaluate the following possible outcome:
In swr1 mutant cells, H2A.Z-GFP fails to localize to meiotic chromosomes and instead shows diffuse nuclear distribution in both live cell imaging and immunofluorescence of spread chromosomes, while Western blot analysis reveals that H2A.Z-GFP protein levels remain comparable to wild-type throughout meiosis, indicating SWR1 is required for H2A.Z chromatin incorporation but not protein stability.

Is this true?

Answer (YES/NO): NO